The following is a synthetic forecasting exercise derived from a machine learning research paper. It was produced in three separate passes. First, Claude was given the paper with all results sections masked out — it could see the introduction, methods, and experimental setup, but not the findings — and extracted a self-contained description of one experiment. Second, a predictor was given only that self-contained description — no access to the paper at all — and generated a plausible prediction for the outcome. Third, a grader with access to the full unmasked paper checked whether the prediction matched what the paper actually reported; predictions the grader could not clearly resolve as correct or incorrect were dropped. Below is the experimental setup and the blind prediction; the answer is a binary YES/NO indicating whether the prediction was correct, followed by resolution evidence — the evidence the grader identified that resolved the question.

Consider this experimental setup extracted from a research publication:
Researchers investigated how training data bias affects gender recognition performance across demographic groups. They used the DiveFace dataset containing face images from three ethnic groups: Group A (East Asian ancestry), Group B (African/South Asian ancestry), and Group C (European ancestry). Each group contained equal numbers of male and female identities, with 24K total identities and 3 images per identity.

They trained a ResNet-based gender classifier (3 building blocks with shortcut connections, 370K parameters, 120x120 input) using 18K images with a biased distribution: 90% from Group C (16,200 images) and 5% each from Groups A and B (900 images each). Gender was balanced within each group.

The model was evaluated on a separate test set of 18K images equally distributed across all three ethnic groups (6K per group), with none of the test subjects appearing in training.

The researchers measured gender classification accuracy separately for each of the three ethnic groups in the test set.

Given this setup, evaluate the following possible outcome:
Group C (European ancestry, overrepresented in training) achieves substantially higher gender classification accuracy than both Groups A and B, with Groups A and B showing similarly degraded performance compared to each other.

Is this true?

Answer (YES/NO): YES